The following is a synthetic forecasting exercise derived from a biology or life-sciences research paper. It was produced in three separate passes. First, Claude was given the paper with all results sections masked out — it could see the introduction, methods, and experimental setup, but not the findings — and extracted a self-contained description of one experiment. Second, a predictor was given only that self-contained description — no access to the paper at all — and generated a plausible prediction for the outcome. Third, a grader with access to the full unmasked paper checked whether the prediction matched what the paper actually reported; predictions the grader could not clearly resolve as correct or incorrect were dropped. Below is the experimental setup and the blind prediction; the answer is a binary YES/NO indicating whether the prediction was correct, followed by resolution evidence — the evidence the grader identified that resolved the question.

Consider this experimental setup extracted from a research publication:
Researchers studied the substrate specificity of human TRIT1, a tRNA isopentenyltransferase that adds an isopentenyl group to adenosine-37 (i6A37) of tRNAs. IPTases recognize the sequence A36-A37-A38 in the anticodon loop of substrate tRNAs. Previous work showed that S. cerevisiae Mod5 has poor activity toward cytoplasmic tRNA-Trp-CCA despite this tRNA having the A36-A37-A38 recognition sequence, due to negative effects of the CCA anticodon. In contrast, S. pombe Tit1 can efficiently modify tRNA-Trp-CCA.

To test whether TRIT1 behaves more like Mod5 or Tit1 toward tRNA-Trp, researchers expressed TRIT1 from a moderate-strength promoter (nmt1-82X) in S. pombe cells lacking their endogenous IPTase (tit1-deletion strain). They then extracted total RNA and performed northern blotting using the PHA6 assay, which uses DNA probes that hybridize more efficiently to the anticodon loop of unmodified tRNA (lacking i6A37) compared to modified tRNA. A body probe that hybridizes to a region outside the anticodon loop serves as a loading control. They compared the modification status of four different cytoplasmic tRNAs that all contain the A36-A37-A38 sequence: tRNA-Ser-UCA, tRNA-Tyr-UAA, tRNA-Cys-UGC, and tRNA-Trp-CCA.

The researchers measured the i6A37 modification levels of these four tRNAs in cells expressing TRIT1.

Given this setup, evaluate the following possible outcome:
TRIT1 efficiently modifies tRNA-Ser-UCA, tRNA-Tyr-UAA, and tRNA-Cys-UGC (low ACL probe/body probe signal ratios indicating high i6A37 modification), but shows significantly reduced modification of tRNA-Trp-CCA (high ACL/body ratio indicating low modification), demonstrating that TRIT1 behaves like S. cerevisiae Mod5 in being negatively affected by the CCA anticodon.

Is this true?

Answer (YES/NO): YES